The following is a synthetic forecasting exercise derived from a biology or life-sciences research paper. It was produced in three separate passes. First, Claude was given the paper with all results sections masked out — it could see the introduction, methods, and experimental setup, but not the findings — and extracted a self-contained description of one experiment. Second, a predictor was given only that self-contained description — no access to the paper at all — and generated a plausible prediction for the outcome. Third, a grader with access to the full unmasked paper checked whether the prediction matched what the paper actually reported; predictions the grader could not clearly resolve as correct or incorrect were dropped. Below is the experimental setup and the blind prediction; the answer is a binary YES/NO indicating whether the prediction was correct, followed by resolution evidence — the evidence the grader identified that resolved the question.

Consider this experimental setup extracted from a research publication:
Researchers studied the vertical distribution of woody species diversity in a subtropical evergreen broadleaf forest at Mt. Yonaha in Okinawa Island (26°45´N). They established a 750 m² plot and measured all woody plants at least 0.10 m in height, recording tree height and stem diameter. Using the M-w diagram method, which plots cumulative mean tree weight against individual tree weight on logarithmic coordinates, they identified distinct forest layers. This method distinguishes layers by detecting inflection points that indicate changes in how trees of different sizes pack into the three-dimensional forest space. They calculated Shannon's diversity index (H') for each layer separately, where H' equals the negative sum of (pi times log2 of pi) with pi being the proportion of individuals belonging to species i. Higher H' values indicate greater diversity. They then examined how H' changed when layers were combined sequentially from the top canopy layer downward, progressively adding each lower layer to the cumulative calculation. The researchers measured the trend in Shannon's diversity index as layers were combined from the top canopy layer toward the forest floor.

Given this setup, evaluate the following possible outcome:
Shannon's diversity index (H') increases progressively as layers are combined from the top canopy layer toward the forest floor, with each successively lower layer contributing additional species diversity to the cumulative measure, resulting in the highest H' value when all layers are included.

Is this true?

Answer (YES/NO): YES